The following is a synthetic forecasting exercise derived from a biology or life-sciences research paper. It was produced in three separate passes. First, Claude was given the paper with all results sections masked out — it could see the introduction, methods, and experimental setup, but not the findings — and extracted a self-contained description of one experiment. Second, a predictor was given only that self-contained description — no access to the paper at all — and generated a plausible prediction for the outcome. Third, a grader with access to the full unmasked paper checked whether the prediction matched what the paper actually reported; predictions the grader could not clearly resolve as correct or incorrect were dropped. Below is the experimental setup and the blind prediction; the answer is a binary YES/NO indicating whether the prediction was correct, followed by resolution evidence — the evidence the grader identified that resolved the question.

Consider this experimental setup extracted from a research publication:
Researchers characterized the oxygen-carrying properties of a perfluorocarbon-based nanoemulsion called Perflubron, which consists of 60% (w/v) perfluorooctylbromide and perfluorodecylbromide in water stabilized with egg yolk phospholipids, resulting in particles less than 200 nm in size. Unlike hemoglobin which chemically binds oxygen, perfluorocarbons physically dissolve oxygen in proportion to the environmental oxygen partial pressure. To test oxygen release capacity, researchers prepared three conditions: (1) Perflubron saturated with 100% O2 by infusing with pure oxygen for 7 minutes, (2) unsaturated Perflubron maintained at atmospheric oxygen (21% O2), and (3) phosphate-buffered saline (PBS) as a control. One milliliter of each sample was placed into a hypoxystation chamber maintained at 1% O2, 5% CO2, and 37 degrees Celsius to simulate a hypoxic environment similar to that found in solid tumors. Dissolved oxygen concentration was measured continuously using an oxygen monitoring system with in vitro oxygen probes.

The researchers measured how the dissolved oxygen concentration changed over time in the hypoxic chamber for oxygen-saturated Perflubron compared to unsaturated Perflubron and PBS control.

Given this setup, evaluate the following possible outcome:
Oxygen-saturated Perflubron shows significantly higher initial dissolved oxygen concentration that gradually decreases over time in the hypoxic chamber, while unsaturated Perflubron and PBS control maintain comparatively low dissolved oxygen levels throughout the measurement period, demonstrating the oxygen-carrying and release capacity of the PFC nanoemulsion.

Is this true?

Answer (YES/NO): YES